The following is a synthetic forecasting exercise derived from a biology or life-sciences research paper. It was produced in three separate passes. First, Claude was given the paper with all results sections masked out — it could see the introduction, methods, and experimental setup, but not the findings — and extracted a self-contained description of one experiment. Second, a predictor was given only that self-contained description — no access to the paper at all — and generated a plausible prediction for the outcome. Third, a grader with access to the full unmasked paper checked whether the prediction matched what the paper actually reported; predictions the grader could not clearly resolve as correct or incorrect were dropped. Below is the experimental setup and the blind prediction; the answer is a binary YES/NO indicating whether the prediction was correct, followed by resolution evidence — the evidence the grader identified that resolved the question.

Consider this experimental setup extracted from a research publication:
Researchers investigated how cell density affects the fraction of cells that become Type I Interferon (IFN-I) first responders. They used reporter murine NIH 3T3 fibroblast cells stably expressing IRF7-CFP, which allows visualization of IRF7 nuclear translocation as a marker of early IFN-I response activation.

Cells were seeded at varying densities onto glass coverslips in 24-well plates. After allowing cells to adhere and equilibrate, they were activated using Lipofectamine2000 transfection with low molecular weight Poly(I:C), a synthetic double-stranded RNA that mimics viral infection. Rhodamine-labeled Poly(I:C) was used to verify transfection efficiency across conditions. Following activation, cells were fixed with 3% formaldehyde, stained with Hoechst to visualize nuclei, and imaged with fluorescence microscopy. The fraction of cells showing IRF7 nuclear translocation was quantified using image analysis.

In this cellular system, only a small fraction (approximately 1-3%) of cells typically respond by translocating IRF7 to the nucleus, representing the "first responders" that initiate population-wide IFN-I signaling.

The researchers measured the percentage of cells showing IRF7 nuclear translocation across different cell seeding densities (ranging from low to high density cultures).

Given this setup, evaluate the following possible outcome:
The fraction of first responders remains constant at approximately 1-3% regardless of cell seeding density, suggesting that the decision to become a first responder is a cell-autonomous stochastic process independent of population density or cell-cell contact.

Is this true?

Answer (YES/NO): NO